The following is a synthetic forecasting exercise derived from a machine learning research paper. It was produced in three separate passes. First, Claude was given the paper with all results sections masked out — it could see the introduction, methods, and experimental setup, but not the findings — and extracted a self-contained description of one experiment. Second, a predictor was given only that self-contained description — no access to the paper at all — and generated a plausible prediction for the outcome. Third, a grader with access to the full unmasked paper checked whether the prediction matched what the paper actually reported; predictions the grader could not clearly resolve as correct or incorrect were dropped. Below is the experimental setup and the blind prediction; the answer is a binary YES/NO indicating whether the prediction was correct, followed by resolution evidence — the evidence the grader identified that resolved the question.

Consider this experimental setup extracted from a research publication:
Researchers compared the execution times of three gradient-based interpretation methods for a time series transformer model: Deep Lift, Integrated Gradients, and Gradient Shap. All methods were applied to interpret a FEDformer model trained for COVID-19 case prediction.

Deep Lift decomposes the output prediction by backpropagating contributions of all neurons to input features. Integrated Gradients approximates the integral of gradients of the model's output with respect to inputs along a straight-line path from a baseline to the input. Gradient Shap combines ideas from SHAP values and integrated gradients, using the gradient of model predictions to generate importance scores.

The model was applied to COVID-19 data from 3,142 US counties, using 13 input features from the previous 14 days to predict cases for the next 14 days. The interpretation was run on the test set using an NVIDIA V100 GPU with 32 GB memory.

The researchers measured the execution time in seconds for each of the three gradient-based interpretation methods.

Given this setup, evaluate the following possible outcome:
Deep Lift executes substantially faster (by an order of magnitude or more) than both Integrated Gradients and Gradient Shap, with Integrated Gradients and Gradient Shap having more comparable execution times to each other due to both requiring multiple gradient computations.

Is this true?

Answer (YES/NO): NO